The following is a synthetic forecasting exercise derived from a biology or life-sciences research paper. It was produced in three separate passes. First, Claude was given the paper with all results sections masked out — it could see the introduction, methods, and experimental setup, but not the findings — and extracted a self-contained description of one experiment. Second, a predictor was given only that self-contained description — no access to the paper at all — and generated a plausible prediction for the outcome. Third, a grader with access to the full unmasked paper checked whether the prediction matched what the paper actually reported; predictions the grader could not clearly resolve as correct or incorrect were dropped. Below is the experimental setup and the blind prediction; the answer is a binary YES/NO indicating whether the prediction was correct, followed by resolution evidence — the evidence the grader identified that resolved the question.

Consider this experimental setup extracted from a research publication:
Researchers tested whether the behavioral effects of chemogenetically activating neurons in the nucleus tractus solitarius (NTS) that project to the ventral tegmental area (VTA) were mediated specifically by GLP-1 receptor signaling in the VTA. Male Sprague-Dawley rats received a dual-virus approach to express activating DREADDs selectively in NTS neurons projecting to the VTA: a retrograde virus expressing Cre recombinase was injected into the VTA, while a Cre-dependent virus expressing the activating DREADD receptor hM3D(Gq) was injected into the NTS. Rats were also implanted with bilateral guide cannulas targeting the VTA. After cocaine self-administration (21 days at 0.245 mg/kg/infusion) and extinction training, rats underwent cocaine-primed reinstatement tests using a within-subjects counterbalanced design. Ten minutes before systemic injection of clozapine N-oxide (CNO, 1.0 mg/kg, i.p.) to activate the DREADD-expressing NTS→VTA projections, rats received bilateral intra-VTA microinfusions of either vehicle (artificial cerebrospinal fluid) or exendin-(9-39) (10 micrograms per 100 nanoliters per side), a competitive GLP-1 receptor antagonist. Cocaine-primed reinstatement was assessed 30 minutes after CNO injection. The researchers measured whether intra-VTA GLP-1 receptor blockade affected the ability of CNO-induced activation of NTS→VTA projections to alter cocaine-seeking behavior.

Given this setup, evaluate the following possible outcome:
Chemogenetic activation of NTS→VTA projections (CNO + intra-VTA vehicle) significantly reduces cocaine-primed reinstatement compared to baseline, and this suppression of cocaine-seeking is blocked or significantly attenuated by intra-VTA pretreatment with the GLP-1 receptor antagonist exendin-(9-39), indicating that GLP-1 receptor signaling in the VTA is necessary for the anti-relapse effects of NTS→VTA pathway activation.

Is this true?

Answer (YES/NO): YES